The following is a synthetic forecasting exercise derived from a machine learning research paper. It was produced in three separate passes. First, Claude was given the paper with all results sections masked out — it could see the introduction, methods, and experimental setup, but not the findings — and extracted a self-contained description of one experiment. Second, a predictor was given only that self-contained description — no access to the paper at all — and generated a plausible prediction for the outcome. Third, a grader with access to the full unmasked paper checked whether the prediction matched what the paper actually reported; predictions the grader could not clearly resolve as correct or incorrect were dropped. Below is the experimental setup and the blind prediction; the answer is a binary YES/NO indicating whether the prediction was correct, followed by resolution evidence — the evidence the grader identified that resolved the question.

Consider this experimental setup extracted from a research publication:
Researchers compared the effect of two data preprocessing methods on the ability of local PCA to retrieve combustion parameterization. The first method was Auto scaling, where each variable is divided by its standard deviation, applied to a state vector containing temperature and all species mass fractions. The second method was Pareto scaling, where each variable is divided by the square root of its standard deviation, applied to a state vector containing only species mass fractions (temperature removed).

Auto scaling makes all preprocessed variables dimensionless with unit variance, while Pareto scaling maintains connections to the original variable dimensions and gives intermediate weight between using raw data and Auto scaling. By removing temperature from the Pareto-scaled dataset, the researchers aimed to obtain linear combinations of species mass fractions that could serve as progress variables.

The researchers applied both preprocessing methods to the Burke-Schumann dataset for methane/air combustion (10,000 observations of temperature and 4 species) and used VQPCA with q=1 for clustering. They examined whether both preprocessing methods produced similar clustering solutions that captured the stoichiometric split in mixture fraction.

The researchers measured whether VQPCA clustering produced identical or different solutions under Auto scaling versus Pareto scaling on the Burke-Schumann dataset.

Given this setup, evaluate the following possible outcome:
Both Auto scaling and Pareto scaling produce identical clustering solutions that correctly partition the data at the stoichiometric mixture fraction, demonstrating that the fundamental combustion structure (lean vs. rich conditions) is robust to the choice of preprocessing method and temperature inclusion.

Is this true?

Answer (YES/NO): YES